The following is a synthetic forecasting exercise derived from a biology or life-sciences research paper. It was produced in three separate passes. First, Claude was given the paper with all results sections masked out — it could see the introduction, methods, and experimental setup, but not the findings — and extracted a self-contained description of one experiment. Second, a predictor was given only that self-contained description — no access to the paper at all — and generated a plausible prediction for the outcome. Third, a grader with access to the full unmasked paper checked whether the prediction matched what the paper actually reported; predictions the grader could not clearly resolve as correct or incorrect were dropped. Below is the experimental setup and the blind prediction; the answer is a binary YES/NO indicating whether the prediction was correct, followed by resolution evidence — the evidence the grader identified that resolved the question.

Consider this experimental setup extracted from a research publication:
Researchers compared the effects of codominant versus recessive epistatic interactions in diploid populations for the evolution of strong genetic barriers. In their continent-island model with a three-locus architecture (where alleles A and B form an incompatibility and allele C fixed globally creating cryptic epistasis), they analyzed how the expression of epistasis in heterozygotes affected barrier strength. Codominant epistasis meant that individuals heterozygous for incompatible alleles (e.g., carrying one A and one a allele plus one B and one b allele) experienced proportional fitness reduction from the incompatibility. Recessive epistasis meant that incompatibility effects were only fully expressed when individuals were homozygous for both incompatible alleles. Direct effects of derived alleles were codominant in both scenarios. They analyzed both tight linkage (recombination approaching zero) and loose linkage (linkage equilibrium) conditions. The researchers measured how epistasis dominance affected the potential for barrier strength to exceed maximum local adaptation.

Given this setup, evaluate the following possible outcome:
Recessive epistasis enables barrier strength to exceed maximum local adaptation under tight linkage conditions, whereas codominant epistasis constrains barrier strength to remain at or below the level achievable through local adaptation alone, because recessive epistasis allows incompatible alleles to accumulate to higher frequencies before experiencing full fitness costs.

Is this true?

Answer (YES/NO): NO